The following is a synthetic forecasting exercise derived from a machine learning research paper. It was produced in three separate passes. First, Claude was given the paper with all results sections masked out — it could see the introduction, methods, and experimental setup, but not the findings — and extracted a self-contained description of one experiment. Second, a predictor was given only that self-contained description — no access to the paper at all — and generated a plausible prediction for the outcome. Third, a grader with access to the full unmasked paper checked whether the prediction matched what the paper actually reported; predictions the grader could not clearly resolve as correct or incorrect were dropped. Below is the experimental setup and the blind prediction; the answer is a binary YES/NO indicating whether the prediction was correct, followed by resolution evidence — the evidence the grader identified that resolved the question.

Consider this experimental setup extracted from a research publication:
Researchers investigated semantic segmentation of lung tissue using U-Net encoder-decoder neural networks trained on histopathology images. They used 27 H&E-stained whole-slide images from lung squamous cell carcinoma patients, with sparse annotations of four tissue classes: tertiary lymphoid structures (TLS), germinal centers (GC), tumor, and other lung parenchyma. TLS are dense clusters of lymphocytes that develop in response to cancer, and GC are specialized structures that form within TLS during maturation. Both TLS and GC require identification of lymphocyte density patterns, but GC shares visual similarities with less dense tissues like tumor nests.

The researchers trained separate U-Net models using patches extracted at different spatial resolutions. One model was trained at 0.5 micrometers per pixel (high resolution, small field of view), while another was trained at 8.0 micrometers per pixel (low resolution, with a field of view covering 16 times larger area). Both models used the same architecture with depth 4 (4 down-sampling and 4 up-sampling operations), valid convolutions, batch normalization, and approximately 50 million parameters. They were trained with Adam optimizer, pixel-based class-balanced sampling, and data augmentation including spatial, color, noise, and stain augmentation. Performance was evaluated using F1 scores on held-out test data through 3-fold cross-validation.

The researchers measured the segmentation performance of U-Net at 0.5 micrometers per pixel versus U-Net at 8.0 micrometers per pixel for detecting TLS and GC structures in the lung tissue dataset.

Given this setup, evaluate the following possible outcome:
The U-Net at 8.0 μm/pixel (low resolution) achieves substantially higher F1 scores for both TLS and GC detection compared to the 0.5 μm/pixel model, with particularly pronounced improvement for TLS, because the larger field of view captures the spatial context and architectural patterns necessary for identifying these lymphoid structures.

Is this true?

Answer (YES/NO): NO